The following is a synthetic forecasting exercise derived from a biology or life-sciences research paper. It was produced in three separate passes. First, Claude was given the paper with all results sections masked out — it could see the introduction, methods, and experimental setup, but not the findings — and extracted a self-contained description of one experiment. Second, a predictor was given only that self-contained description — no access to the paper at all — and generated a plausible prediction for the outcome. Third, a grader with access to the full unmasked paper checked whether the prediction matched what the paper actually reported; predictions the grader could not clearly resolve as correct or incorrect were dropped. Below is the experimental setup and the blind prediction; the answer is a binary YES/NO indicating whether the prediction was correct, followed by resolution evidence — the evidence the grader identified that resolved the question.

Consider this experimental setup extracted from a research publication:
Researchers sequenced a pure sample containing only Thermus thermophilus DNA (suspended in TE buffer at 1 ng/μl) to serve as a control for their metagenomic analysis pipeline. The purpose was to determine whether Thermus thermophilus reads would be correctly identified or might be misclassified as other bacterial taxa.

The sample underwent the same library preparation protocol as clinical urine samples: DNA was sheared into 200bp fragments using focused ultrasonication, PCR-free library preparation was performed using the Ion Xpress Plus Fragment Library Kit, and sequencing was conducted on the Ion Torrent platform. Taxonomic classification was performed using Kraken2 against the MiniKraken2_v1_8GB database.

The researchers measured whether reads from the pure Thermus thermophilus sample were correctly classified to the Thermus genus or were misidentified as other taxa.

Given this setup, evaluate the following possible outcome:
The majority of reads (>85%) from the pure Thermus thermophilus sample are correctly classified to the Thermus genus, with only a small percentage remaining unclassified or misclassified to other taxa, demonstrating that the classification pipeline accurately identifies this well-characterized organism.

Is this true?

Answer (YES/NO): YES